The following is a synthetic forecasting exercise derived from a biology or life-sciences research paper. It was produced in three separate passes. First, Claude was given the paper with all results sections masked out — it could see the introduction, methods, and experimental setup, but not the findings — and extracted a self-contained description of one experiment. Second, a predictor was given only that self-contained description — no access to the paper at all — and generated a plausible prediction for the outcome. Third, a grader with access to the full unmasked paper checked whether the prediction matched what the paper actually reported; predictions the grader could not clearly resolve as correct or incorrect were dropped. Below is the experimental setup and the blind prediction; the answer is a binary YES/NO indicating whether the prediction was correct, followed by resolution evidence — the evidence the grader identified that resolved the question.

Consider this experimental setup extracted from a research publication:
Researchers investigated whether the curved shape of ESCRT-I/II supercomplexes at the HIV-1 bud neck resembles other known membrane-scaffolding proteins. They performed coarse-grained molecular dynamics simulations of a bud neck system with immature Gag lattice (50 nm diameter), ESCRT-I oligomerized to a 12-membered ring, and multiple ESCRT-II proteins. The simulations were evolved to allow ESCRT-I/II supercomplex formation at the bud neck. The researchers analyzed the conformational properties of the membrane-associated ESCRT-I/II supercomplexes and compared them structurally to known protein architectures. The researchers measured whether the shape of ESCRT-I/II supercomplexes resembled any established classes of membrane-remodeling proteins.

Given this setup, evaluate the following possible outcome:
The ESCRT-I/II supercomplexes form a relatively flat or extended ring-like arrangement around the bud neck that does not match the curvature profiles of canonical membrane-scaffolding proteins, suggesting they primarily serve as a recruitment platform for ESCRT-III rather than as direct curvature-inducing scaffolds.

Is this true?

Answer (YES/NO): NO